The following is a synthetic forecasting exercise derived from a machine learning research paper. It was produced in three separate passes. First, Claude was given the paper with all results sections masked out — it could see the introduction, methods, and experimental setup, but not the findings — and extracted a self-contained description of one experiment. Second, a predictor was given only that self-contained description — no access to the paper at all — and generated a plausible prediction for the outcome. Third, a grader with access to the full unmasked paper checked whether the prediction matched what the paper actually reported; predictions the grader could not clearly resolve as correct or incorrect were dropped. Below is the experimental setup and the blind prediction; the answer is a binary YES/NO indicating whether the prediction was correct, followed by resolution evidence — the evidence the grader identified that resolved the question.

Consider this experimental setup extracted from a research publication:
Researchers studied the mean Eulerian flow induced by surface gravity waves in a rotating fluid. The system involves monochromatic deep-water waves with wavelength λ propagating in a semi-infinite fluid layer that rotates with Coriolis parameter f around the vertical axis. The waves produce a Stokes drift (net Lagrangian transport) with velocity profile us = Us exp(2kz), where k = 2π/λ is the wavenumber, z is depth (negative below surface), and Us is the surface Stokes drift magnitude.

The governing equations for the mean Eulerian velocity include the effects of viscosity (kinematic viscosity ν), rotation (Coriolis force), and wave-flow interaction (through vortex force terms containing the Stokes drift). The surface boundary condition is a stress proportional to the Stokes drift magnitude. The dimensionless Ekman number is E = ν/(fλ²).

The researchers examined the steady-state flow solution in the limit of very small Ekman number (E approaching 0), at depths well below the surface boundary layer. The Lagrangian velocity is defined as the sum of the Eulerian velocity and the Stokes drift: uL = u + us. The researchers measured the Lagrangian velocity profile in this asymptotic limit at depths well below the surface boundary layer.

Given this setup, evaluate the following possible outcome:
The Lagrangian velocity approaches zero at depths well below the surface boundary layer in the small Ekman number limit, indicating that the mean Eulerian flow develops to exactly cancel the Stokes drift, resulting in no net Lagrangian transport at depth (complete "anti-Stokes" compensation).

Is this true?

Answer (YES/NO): YES